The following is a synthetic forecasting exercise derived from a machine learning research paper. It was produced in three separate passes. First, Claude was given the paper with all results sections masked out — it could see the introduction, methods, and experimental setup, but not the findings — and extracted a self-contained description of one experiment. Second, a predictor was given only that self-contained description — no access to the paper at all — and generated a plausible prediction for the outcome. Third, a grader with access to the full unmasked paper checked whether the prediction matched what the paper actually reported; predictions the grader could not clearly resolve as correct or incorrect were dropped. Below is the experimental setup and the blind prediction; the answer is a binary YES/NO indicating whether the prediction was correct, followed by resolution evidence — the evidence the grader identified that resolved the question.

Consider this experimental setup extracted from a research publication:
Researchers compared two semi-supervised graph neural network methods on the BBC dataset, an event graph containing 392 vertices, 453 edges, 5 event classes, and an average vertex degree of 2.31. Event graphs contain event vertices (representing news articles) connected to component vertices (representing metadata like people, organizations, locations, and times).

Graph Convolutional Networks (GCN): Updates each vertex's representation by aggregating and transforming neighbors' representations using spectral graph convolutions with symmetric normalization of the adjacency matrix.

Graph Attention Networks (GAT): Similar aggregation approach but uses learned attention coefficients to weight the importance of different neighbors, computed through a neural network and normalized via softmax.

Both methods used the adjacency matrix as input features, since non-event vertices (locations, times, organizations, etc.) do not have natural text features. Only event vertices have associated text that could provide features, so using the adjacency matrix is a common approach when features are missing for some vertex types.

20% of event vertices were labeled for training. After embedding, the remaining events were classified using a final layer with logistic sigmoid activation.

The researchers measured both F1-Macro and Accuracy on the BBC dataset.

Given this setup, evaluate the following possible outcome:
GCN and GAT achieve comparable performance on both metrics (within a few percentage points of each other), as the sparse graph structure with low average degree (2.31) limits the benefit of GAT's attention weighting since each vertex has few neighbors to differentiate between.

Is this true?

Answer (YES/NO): NO